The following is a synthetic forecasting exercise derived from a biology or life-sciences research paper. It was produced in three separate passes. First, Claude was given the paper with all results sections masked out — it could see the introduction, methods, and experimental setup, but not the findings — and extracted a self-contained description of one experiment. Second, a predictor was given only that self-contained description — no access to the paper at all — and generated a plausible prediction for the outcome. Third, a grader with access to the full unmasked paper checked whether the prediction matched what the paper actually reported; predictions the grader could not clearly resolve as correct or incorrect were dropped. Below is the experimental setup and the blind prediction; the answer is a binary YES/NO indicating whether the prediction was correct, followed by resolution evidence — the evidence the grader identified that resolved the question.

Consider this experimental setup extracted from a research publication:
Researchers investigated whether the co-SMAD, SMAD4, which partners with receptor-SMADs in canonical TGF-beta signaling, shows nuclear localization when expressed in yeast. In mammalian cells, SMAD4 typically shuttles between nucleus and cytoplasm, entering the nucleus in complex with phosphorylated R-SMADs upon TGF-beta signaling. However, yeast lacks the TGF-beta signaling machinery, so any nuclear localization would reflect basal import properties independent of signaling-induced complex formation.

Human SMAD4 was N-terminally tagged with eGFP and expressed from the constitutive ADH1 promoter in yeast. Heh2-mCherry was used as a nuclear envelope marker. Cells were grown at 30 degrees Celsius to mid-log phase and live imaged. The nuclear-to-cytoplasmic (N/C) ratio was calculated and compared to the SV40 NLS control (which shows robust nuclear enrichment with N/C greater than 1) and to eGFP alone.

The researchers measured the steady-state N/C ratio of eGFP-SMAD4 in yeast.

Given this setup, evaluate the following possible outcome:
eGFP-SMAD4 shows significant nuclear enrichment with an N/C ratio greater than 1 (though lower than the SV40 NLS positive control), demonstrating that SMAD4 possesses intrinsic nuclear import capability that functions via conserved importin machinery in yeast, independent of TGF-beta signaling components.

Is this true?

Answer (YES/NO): NO